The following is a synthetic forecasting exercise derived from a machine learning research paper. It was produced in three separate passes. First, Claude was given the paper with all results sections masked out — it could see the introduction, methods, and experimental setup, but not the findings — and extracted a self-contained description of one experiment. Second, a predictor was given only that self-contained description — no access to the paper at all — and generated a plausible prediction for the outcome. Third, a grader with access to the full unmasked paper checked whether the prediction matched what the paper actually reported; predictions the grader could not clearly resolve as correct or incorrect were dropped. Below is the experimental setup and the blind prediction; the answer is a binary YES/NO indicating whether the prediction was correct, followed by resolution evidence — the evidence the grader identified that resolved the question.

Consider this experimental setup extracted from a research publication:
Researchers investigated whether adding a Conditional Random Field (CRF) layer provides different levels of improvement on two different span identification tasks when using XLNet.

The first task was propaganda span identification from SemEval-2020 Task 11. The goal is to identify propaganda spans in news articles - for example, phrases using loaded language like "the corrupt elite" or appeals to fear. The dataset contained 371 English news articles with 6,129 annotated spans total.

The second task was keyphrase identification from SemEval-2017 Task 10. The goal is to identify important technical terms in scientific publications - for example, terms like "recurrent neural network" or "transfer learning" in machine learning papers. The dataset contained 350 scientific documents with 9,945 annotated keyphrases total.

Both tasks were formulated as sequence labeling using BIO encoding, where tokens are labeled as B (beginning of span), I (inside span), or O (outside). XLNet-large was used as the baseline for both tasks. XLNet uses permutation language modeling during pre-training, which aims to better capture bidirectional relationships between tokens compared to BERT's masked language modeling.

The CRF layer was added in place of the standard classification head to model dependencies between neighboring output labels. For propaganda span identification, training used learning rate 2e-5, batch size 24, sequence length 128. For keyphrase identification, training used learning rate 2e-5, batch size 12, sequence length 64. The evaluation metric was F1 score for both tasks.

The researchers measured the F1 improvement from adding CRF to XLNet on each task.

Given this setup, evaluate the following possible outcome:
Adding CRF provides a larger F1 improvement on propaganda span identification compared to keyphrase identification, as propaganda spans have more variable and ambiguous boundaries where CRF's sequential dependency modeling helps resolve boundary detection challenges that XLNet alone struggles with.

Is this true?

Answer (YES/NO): NO